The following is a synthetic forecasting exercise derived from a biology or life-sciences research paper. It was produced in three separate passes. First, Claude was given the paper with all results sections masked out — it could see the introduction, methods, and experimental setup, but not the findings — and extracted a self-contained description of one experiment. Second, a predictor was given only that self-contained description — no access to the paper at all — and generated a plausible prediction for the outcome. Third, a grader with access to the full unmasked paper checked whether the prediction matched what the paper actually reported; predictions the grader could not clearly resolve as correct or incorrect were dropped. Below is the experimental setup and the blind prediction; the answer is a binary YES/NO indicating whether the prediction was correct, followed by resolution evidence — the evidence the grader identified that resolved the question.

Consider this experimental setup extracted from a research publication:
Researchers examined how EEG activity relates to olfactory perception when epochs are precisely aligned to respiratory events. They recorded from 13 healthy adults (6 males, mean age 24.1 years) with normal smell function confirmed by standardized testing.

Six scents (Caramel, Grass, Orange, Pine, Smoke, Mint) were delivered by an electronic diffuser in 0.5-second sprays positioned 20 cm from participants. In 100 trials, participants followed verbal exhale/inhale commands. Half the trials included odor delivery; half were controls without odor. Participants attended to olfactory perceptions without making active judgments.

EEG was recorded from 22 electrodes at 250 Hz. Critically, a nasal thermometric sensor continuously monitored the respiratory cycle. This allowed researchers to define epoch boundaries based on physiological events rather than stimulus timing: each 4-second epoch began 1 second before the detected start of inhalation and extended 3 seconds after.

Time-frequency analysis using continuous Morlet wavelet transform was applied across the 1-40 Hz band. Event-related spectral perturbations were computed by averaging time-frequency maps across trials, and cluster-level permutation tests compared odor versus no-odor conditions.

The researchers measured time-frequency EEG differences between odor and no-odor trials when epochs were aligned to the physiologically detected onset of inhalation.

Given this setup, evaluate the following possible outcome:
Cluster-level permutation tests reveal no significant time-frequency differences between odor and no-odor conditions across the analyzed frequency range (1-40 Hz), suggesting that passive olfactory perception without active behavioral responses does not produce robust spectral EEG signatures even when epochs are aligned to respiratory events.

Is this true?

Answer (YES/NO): NO